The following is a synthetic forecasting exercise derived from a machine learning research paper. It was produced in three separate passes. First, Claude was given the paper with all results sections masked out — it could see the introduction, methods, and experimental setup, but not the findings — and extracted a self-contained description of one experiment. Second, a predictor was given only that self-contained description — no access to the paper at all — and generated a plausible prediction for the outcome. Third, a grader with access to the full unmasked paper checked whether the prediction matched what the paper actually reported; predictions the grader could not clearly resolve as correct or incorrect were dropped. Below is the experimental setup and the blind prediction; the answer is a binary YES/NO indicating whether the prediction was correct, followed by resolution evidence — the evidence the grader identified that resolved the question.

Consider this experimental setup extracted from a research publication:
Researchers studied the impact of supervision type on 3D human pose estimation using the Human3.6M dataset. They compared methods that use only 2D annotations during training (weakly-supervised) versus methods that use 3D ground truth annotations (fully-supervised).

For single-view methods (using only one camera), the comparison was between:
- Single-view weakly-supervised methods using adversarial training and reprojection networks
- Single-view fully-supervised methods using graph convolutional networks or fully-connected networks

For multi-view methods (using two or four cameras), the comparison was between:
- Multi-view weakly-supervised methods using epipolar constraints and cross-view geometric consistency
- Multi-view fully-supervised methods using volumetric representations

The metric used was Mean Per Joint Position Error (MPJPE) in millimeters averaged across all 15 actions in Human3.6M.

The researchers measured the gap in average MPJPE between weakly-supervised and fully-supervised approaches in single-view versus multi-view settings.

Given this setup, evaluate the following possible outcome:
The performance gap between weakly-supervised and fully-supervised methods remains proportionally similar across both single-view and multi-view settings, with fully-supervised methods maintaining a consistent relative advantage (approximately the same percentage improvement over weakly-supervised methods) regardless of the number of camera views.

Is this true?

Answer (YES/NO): NO